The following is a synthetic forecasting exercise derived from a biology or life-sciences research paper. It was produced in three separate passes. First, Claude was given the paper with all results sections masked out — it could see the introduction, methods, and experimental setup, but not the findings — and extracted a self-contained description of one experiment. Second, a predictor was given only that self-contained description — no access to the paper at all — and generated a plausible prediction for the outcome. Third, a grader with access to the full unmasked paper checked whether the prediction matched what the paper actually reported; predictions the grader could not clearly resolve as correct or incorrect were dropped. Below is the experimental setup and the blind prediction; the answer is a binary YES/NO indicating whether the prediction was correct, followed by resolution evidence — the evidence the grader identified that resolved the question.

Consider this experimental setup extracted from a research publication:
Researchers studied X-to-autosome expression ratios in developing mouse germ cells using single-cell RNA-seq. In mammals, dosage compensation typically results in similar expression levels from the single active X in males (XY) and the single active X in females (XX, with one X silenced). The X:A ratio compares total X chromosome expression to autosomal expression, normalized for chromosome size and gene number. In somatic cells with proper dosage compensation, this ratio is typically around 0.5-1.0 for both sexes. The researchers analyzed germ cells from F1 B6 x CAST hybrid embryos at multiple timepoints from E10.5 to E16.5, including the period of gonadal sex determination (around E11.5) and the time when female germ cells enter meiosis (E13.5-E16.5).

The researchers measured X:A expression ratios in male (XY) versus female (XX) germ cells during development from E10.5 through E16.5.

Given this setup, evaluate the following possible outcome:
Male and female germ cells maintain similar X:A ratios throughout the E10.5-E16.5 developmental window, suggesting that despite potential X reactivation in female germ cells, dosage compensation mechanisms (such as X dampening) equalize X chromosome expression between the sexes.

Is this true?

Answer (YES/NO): NO